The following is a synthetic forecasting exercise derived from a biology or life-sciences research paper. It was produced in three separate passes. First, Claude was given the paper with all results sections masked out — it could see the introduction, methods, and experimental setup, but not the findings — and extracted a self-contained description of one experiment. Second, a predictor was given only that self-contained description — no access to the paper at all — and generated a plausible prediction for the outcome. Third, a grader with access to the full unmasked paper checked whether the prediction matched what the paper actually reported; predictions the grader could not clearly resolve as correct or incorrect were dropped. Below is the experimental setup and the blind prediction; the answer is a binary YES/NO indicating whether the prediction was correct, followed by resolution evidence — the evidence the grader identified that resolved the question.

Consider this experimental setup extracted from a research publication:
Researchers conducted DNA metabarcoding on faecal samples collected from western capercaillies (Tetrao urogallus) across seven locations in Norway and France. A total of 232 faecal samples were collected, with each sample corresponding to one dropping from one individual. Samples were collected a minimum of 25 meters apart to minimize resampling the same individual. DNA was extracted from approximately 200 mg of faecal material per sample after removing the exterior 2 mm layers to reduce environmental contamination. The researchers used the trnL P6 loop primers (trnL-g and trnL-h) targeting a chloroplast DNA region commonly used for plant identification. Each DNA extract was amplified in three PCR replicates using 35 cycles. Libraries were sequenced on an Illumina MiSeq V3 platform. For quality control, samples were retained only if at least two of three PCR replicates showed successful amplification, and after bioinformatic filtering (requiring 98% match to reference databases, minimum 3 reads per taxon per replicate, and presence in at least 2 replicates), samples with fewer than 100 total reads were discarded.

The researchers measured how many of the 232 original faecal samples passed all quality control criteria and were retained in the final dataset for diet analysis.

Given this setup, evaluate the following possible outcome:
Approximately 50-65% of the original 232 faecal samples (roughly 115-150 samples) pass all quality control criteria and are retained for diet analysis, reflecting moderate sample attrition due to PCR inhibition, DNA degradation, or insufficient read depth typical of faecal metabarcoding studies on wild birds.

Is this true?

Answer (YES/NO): NO